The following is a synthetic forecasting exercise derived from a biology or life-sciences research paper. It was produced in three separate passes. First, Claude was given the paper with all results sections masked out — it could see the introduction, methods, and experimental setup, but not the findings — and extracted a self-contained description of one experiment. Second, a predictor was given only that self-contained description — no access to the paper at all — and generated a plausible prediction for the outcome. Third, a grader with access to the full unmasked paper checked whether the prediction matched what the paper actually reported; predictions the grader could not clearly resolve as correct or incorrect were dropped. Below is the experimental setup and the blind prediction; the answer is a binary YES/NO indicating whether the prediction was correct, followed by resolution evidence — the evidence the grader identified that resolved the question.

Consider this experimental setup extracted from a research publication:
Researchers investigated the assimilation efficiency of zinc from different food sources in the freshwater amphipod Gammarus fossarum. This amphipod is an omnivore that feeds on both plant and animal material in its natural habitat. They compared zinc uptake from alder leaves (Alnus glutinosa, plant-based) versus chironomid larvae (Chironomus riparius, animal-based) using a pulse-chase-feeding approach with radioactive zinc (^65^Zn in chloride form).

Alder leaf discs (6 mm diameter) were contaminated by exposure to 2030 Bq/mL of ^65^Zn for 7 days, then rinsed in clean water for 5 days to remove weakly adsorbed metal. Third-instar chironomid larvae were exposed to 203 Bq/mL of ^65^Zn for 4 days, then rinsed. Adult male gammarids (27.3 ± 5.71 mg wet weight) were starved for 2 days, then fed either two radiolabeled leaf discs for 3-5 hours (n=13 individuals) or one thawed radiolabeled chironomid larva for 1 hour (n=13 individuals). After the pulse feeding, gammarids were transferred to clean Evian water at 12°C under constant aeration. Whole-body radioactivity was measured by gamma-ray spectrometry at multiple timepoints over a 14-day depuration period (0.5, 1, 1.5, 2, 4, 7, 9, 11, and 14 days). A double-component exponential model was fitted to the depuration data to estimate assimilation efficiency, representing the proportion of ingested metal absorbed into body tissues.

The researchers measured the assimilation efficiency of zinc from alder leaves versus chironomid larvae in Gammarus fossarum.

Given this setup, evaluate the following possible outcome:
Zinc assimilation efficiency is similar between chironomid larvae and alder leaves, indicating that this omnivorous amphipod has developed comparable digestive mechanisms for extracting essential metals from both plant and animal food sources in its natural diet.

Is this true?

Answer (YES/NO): NO